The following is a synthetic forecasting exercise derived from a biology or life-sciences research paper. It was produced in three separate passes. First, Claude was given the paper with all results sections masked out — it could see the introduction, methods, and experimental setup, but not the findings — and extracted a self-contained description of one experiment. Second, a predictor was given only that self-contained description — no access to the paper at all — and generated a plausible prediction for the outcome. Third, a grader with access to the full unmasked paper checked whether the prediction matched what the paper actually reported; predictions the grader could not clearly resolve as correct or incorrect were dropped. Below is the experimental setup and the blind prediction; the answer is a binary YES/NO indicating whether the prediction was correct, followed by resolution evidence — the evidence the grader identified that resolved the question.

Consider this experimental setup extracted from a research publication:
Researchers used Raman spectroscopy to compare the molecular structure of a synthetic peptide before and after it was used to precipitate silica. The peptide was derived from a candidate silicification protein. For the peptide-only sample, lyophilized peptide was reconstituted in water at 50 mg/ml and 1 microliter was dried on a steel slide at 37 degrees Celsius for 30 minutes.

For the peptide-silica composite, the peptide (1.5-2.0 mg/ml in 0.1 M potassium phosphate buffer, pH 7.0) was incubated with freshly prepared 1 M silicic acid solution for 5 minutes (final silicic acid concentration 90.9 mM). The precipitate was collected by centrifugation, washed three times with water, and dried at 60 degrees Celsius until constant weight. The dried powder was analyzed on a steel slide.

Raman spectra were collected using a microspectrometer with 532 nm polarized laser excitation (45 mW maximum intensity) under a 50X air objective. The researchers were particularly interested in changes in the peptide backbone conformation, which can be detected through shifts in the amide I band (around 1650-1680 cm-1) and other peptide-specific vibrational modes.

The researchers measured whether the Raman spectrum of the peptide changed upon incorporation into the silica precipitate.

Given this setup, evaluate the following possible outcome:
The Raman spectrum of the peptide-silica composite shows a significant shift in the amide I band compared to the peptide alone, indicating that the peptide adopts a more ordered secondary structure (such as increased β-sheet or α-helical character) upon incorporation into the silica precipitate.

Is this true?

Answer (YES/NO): YES